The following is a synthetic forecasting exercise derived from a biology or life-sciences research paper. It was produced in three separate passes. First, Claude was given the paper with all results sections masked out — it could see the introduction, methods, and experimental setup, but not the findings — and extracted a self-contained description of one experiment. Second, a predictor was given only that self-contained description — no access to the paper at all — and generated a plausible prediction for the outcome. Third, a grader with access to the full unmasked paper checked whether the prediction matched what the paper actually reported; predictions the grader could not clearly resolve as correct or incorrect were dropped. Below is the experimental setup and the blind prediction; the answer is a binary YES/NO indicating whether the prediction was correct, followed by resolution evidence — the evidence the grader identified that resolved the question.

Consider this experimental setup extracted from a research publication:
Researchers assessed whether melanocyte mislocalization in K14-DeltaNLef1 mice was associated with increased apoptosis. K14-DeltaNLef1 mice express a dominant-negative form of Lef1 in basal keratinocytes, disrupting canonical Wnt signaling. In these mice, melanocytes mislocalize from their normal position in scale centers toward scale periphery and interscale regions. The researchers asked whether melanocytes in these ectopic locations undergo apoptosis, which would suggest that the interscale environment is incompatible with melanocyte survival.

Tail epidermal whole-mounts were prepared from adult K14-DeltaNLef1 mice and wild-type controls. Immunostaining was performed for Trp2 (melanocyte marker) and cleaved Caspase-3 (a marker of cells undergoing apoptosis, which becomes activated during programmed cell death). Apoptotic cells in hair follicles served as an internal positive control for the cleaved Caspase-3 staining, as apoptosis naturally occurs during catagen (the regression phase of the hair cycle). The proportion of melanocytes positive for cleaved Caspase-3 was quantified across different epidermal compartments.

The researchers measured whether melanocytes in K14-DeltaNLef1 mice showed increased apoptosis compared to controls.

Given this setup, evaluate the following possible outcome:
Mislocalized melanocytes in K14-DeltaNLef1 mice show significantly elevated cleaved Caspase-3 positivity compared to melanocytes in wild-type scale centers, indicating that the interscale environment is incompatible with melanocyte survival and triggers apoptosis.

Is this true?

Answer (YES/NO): NO